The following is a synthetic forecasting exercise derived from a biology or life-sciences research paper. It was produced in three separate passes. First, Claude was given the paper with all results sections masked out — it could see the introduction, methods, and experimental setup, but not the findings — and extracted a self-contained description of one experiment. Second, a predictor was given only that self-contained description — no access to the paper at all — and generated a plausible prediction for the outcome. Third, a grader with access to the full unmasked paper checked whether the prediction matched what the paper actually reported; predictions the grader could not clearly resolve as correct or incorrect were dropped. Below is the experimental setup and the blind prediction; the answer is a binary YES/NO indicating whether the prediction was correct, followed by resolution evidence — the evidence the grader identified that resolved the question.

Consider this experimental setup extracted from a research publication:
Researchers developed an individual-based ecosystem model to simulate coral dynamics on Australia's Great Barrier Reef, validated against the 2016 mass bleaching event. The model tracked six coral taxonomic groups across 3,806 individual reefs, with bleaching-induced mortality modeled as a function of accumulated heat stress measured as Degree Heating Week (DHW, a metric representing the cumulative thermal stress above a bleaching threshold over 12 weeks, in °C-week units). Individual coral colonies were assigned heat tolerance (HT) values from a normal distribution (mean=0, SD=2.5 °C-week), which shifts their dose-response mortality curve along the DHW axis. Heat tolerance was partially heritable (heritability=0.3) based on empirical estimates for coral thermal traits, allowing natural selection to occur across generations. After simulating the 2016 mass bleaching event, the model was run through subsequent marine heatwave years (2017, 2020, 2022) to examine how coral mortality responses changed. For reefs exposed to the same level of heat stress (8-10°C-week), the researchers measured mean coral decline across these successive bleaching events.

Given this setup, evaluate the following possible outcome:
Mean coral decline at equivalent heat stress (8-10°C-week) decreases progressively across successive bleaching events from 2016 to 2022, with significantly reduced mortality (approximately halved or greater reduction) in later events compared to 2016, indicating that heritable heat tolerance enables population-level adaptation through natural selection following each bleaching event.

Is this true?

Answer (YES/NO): NO